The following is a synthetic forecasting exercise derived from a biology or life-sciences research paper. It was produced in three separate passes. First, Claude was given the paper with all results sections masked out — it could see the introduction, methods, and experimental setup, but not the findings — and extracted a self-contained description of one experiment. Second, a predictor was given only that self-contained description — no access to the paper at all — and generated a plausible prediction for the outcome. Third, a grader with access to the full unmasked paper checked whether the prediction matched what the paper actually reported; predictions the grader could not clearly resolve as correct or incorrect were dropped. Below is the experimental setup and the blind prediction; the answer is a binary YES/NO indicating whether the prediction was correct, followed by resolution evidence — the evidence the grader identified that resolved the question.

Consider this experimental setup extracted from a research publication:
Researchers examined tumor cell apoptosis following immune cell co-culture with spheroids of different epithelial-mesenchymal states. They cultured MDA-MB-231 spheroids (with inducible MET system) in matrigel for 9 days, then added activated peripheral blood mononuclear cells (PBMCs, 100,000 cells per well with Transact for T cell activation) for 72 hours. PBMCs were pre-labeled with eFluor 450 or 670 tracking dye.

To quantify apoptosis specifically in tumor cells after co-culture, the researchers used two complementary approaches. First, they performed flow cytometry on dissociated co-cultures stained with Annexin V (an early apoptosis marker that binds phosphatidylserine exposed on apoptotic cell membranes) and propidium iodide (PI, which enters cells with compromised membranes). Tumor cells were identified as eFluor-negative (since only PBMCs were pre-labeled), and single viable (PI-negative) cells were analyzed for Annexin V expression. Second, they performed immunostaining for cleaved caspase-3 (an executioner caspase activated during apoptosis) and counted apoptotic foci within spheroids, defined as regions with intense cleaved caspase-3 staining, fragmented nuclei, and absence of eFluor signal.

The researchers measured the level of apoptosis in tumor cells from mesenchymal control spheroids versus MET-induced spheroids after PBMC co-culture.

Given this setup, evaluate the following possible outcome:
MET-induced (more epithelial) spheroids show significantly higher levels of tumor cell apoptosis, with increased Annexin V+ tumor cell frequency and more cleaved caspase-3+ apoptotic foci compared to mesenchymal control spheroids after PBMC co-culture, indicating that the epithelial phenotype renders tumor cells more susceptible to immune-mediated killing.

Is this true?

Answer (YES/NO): NO